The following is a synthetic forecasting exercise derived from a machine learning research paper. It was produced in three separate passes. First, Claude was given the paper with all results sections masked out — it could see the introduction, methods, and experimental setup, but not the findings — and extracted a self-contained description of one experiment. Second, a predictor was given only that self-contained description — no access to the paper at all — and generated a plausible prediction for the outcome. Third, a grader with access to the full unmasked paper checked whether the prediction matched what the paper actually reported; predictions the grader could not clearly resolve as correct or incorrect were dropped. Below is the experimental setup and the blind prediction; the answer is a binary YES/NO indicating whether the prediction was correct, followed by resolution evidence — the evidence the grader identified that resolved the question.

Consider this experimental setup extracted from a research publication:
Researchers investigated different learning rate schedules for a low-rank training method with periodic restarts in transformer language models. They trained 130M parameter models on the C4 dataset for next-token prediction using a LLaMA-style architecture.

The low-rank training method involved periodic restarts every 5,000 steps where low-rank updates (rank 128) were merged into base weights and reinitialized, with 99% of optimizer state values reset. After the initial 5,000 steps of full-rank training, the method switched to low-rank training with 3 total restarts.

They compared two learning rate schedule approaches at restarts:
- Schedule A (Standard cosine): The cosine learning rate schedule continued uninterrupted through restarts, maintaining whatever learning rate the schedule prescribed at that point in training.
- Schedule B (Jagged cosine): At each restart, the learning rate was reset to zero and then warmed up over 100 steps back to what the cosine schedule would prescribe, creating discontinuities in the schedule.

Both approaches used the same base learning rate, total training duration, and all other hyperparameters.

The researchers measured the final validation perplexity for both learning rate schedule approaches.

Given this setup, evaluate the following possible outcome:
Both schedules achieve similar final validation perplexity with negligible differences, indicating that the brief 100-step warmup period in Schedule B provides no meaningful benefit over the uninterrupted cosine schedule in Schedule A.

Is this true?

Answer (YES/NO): NO